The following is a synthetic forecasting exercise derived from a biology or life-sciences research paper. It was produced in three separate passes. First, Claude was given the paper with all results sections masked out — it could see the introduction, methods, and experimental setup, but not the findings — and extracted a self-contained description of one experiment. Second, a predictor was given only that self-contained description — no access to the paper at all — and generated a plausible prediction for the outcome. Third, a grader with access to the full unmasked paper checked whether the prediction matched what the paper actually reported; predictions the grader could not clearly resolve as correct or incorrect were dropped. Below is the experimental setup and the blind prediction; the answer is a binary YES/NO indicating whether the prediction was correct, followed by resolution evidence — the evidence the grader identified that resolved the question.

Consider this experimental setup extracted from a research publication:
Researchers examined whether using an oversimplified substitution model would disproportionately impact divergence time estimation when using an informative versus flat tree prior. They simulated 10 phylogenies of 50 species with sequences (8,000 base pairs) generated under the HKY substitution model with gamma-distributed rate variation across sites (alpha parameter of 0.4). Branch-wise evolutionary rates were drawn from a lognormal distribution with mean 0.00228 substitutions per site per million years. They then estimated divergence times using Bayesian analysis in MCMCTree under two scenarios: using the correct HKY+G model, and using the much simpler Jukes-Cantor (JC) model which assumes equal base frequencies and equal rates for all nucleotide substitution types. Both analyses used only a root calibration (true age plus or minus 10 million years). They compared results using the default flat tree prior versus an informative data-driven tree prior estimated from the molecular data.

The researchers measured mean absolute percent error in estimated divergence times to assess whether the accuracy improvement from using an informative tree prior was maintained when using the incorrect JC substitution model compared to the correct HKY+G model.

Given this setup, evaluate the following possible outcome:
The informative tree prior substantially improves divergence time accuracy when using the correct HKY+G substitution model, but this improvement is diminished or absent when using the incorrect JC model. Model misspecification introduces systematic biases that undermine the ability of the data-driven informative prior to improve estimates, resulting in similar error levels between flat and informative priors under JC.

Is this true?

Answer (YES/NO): NO